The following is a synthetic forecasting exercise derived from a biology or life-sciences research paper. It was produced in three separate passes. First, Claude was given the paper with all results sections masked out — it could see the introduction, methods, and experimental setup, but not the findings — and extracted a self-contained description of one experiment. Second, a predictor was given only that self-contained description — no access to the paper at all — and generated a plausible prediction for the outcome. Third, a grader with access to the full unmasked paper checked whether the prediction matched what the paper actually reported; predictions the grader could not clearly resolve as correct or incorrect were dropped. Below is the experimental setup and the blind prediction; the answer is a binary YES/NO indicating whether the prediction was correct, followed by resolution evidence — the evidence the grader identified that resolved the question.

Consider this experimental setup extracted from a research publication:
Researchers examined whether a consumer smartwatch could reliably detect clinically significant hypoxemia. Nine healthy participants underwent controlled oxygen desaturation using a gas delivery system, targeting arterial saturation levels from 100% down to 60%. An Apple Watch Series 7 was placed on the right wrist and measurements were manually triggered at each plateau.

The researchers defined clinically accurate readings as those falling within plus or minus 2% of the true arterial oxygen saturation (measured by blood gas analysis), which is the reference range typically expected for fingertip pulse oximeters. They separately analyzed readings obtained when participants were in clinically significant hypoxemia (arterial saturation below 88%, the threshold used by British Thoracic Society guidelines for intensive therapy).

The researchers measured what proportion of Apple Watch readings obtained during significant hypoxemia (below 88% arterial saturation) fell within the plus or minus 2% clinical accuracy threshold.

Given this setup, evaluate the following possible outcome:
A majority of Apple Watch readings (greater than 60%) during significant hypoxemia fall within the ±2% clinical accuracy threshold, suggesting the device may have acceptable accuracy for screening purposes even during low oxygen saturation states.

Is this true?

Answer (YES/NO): NO